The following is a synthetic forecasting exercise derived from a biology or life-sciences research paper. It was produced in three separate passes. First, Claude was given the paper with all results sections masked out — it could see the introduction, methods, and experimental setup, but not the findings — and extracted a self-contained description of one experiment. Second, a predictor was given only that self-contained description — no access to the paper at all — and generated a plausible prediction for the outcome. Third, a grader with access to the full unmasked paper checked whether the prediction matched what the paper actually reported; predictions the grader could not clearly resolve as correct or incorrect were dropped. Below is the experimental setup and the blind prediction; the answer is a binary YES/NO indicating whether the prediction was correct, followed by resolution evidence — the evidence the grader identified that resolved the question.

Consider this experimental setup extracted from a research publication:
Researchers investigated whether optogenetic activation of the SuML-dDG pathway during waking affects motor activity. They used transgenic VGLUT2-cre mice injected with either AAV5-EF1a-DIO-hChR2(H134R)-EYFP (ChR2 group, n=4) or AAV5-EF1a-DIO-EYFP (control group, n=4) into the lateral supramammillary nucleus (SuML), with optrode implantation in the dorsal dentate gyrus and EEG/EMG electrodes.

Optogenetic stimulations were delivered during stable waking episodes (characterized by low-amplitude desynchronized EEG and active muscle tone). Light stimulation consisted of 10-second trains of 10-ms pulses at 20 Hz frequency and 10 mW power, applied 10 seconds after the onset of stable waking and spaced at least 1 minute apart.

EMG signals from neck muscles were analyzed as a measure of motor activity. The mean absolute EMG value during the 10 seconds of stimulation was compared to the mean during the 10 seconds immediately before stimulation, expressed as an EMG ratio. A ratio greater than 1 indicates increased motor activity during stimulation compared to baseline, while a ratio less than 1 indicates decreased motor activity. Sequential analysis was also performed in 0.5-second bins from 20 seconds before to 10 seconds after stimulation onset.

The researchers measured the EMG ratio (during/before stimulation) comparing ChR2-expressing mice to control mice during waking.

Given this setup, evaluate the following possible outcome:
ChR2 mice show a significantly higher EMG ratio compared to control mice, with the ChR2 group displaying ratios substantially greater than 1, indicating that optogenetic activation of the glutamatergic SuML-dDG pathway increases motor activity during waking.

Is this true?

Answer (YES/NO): YES